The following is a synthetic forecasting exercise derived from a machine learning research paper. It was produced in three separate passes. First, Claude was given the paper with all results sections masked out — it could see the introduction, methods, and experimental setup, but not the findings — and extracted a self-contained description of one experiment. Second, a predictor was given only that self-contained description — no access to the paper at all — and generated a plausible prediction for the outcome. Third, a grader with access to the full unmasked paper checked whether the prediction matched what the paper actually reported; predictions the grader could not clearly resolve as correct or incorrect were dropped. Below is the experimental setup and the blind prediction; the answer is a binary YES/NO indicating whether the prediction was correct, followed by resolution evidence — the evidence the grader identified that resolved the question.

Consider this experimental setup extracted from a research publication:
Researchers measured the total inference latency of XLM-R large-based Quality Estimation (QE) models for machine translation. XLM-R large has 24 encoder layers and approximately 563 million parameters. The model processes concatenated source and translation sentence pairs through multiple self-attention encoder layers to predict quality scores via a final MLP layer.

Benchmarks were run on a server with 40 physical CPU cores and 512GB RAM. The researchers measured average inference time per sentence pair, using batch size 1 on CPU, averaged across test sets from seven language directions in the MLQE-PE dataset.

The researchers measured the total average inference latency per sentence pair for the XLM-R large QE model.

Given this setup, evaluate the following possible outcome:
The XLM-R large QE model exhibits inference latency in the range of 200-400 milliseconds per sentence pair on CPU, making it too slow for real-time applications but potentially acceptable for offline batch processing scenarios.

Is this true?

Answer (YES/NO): YES